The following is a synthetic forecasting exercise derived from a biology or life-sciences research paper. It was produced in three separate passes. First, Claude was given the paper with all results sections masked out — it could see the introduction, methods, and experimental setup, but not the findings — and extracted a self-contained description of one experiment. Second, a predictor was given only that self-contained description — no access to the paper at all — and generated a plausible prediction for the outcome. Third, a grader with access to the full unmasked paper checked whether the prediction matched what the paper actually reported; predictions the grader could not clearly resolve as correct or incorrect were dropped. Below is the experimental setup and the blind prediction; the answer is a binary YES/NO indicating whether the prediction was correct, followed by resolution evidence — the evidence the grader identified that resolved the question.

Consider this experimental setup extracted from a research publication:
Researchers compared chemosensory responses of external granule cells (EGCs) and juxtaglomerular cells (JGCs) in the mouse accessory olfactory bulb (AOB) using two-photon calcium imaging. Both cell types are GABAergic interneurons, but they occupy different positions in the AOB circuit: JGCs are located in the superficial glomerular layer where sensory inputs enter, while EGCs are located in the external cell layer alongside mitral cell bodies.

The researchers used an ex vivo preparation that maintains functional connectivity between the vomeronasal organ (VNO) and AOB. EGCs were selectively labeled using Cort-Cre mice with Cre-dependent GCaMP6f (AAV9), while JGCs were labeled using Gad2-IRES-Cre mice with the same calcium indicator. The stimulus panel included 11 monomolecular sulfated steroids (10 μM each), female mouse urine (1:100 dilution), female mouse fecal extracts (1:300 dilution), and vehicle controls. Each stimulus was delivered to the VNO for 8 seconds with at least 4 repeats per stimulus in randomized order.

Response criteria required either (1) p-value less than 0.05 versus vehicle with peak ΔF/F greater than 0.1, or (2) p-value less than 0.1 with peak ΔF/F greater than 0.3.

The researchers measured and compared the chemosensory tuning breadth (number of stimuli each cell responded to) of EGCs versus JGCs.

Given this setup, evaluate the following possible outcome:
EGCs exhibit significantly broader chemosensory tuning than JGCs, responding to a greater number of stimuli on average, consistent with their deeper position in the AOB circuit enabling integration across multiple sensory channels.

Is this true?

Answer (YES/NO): NO